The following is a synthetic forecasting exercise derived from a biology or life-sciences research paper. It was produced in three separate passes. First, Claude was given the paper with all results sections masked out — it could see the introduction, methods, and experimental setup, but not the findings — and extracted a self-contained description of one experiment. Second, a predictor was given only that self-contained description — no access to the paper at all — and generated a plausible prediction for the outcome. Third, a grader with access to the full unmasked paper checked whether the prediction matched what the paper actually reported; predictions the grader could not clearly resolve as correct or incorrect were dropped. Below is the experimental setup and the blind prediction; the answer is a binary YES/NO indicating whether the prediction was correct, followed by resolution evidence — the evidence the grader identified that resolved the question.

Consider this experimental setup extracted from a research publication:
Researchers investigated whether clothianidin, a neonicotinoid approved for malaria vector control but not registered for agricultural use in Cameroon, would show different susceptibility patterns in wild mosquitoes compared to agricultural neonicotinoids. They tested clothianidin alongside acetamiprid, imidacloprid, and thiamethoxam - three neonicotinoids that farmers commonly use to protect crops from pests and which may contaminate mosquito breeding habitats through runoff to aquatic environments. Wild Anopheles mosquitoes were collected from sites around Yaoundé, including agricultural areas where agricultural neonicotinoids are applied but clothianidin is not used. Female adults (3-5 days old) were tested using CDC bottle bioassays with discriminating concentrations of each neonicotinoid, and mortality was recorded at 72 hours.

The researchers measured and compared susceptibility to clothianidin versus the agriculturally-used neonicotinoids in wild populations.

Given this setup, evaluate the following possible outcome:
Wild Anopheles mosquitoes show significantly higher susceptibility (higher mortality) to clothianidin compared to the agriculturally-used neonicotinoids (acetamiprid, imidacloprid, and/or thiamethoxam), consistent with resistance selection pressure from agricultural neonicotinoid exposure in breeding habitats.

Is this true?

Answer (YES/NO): NO